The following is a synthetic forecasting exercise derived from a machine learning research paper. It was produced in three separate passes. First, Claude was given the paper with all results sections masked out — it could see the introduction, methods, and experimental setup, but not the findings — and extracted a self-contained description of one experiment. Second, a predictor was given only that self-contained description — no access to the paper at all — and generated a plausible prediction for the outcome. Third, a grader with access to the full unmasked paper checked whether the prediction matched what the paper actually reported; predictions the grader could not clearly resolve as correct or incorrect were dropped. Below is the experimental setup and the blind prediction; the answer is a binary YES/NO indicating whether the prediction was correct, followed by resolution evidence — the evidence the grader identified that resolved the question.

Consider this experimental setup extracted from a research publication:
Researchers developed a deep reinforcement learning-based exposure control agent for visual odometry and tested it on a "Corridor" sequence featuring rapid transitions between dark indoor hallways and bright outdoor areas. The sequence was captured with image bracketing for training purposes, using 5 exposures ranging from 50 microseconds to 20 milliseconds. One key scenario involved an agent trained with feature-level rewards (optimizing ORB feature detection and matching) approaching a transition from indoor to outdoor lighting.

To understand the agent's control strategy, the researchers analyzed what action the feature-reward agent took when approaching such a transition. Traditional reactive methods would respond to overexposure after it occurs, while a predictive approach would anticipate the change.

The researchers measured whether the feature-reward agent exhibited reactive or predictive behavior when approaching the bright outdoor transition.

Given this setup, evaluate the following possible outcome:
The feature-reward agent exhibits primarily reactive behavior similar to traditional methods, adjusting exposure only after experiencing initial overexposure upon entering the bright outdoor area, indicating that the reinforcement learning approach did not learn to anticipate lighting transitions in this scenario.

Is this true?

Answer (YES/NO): NO